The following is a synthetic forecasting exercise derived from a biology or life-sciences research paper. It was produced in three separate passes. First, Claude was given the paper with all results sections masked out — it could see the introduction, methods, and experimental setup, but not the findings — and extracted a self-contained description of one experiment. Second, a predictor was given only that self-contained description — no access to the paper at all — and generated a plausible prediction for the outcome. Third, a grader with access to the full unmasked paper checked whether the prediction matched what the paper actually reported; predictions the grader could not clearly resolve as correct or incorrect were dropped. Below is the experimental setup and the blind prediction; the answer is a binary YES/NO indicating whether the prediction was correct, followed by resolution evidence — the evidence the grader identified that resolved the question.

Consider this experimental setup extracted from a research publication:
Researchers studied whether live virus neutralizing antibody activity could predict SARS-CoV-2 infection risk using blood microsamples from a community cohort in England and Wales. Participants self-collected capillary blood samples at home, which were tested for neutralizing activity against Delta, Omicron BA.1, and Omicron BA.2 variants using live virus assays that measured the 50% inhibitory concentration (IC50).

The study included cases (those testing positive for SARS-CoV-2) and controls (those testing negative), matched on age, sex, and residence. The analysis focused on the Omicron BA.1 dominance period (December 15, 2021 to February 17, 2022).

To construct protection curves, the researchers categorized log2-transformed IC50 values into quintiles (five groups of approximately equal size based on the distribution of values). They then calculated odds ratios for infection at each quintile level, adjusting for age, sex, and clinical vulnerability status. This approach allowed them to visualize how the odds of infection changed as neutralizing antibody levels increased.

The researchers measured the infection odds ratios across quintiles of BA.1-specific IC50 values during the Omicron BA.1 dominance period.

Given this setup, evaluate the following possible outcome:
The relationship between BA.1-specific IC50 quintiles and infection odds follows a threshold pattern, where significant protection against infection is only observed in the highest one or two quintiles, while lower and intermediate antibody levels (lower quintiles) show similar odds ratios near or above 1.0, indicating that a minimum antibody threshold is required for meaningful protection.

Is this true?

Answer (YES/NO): NO